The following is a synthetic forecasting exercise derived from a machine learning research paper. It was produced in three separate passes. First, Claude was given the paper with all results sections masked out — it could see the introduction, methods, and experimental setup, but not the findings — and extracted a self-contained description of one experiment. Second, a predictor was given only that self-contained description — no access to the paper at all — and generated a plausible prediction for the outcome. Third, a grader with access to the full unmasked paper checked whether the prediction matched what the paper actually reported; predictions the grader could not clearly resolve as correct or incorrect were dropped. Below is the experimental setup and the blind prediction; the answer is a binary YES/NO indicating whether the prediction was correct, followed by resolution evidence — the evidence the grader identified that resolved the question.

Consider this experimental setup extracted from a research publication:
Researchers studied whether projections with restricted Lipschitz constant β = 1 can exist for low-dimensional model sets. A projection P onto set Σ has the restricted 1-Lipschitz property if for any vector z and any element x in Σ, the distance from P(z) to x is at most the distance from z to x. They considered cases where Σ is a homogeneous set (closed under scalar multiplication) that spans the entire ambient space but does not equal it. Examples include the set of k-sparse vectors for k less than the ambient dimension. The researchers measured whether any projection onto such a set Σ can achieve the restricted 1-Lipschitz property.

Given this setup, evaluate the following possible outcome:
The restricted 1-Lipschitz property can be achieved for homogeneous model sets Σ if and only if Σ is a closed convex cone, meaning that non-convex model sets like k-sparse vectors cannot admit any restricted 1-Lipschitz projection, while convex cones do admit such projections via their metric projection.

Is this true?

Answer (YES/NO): NO